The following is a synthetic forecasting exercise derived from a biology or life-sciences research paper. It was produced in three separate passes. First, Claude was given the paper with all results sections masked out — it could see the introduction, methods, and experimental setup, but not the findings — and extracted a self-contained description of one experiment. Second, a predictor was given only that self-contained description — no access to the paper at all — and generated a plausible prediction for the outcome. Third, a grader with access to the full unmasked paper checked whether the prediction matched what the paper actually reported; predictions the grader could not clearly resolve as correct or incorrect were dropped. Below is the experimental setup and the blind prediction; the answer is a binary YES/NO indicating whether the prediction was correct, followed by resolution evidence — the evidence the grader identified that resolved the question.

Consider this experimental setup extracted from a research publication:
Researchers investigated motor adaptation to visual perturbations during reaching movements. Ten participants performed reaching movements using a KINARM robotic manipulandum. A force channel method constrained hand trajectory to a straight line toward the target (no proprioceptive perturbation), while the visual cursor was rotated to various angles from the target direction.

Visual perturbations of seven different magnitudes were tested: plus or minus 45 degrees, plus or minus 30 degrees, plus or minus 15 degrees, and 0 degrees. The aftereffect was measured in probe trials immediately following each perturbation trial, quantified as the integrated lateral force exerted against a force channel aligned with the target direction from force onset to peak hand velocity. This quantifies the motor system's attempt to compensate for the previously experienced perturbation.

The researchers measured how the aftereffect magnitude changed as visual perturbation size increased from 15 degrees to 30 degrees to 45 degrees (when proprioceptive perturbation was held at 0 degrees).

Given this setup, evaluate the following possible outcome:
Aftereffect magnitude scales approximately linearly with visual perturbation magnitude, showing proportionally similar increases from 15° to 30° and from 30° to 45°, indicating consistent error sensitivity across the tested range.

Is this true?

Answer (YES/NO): NO